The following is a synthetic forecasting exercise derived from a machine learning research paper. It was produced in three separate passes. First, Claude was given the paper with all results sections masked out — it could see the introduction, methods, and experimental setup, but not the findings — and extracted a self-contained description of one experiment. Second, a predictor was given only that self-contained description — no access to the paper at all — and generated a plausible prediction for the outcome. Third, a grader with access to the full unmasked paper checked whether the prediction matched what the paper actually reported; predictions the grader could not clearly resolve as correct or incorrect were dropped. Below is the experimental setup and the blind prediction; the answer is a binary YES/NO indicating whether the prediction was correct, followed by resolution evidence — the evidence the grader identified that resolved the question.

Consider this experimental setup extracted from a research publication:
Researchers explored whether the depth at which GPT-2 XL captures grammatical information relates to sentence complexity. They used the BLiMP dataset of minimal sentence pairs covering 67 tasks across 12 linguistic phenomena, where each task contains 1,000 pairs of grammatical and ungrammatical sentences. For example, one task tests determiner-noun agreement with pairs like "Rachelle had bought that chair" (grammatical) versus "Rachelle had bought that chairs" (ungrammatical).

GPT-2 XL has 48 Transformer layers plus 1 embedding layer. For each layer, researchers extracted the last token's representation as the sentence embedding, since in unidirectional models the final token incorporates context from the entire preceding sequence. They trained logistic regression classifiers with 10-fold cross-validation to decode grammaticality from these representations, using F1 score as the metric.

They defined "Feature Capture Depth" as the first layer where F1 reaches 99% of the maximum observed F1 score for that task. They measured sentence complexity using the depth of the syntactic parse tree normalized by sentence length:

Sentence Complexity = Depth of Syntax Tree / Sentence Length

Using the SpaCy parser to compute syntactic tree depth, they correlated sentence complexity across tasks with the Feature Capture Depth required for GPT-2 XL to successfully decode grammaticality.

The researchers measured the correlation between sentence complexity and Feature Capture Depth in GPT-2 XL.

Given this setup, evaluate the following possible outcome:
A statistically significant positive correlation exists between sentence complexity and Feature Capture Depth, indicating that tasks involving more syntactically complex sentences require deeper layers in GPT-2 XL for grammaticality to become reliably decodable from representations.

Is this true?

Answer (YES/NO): YES